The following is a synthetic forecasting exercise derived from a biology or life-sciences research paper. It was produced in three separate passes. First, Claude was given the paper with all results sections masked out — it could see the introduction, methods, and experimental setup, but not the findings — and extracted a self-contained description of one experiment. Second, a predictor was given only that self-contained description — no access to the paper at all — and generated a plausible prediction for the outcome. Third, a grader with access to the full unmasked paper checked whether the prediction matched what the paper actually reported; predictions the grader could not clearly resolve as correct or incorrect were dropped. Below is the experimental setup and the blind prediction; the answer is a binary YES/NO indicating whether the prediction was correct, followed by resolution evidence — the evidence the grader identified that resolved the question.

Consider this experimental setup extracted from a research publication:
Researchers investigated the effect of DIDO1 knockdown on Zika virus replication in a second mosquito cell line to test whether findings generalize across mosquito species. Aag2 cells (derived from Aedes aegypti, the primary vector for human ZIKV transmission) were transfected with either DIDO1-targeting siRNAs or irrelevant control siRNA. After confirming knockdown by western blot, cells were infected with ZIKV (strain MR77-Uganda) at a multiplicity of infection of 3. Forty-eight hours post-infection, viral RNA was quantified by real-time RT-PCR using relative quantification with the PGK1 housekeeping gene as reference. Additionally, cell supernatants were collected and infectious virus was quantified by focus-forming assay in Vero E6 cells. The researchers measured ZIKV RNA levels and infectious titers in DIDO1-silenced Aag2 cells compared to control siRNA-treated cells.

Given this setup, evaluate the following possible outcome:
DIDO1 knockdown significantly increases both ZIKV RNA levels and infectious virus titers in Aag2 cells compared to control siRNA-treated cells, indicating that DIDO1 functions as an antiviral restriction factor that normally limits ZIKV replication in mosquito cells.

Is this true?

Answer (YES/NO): NO